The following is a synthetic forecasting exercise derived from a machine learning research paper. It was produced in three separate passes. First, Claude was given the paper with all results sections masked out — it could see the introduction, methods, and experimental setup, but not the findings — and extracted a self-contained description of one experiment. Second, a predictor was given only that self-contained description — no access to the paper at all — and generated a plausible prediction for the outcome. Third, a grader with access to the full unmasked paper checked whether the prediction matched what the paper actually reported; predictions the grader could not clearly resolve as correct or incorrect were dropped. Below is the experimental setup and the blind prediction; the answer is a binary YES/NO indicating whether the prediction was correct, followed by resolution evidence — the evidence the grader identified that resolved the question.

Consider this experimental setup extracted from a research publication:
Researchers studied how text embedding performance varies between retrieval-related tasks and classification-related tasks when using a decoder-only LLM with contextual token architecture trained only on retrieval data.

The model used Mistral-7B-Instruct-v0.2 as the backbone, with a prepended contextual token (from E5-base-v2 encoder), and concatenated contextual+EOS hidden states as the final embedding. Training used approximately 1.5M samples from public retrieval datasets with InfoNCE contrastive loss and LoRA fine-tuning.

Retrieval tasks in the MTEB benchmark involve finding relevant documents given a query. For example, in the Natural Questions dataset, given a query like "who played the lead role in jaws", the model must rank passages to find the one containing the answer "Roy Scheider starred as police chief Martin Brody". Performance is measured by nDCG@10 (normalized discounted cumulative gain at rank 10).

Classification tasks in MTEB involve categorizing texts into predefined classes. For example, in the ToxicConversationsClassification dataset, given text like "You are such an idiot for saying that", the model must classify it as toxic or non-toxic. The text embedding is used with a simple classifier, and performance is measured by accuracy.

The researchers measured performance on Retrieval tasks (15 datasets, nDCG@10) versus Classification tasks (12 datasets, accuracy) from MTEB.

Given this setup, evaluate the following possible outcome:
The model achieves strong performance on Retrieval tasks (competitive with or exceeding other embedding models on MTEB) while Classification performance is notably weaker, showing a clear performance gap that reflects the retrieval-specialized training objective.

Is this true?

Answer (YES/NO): NO